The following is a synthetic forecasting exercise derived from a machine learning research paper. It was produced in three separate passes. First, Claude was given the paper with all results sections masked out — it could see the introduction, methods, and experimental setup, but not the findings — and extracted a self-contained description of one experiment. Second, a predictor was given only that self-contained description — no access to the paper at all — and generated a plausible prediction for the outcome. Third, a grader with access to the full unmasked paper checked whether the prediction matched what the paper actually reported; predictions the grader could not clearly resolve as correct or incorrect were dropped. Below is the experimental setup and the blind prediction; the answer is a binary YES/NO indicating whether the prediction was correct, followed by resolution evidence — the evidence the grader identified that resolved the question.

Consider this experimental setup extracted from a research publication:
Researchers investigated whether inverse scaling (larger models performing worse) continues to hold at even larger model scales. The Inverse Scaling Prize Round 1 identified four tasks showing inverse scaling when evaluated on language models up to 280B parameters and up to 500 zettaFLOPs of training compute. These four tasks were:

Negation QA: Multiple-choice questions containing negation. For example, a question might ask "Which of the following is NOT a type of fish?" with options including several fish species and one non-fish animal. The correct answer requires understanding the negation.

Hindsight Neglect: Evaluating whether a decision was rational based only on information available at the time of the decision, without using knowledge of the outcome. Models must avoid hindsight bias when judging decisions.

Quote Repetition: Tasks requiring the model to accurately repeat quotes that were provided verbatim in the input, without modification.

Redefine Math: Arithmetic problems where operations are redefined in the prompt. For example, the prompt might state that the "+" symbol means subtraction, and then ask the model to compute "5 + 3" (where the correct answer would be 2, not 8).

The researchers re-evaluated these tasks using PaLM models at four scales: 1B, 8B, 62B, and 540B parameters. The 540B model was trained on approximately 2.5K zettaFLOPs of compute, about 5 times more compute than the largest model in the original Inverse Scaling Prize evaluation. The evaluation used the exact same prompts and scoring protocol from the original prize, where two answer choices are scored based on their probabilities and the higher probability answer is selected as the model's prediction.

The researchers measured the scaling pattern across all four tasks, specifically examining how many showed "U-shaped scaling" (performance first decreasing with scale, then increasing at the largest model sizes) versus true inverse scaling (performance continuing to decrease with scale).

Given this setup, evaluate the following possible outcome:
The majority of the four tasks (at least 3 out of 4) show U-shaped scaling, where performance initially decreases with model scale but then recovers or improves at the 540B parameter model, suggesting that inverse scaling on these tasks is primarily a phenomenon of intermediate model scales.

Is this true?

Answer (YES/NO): NO